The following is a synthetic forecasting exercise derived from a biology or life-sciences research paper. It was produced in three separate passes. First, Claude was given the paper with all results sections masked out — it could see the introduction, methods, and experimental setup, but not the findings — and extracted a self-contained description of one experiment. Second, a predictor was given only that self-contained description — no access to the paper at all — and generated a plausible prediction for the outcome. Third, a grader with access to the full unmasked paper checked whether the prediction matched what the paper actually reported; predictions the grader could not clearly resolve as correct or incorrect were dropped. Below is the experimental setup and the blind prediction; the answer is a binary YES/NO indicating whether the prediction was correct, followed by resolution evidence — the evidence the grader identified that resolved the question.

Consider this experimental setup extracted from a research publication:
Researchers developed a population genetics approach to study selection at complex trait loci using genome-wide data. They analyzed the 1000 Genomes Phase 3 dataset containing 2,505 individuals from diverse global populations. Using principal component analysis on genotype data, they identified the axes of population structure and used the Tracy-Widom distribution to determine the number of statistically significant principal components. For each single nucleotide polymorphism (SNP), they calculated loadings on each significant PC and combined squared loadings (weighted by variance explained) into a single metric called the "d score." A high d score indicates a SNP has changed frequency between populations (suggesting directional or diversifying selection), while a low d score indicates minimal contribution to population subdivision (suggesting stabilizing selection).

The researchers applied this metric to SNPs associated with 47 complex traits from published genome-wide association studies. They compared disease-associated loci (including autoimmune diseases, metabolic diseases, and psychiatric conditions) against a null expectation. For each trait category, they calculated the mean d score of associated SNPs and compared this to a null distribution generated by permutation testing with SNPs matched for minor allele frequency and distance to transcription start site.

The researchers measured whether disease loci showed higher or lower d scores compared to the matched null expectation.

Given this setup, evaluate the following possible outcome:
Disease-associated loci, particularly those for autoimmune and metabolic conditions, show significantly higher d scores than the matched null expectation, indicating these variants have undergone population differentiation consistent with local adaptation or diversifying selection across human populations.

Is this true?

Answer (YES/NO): NO